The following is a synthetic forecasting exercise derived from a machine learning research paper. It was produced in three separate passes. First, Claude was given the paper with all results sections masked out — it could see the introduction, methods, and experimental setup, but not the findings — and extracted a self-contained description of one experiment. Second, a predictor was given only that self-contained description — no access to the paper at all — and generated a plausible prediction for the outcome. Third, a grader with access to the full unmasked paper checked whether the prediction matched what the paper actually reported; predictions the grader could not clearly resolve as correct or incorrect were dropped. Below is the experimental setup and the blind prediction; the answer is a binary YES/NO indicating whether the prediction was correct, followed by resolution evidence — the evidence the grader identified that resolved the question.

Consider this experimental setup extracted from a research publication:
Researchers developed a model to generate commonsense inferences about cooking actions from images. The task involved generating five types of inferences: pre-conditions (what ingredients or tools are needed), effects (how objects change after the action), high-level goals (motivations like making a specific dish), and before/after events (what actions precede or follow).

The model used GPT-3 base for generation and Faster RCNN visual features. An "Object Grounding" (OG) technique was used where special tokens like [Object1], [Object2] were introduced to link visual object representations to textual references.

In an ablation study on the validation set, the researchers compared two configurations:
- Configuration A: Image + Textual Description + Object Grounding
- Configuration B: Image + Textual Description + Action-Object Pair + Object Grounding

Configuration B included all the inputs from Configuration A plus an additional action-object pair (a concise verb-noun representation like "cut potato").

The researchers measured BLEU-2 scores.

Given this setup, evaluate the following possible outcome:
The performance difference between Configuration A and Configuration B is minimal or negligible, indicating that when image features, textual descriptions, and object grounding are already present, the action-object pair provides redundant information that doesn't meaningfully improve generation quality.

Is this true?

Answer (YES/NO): YES